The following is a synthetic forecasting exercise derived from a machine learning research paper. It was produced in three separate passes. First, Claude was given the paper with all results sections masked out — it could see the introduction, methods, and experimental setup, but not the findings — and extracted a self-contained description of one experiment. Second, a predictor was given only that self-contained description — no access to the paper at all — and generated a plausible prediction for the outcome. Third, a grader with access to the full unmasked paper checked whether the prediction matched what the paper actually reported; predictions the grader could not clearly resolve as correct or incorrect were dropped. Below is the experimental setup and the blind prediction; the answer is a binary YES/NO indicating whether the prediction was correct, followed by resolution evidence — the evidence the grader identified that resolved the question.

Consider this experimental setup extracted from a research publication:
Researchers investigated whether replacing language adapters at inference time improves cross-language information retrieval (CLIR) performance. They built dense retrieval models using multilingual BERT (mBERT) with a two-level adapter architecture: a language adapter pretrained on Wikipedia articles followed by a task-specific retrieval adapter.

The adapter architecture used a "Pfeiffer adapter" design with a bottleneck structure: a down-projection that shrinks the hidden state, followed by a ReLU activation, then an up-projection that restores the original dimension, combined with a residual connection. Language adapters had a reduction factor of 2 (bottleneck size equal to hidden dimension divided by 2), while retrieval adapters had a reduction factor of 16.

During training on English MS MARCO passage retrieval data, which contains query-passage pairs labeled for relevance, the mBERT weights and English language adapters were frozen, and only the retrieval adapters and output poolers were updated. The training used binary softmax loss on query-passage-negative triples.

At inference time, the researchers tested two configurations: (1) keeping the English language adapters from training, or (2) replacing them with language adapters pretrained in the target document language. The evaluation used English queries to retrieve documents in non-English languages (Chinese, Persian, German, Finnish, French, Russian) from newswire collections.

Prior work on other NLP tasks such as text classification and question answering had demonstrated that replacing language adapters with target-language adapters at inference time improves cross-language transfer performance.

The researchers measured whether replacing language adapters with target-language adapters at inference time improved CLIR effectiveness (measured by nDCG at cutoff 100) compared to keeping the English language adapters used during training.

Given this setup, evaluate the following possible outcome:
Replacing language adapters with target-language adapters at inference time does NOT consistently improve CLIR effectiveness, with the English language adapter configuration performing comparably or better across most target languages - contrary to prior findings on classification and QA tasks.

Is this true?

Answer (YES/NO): YES